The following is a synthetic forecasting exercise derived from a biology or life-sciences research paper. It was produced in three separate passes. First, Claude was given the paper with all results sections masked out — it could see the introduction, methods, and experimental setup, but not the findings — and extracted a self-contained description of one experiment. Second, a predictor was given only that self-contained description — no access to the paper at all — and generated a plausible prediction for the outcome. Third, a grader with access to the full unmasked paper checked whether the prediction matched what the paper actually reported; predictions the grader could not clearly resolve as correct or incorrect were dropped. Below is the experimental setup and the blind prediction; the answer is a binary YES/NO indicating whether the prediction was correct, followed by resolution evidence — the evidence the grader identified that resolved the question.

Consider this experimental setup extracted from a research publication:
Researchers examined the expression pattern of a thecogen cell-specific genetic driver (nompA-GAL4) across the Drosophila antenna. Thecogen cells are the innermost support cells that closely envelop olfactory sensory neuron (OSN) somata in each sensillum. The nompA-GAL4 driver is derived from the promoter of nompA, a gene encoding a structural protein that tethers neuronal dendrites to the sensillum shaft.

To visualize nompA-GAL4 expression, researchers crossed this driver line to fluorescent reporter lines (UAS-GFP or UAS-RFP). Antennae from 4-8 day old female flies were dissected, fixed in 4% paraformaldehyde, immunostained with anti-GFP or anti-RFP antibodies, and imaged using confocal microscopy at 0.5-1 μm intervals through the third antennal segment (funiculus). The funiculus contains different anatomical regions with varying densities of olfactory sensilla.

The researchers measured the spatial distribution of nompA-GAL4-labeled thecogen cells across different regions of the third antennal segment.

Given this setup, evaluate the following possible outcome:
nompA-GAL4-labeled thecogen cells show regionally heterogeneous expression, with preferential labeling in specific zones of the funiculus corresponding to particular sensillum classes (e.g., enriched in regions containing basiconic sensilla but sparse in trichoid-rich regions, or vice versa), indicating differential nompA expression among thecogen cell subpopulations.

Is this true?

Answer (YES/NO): NO